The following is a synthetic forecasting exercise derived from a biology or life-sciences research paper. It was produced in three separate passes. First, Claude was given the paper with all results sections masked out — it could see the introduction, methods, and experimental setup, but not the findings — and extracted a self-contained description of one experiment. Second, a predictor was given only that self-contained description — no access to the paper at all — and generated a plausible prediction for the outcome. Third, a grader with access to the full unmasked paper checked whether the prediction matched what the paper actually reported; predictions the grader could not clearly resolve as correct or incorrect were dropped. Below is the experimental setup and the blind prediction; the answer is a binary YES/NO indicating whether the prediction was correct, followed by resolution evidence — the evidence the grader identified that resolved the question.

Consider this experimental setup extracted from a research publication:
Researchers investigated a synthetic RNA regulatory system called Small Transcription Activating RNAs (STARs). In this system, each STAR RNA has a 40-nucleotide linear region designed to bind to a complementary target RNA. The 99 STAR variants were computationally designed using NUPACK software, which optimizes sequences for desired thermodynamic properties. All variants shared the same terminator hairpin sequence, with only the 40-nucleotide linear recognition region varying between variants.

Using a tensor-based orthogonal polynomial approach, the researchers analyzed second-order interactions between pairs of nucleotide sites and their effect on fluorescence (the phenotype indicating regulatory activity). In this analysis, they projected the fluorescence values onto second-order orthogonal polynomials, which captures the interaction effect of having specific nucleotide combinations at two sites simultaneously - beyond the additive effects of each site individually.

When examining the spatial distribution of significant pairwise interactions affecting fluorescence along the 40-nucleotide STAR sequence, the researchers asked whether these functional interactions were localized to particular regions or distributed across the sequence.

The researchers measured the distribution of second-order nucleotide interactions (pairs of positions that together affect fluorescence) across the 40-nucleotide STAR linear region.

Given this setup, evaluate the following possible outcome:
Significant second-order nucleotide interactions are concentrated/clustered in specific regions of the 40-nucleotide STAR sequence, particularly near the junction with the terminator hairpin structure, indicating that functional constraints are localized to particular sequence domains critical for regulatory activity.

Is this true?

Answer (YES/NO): NO